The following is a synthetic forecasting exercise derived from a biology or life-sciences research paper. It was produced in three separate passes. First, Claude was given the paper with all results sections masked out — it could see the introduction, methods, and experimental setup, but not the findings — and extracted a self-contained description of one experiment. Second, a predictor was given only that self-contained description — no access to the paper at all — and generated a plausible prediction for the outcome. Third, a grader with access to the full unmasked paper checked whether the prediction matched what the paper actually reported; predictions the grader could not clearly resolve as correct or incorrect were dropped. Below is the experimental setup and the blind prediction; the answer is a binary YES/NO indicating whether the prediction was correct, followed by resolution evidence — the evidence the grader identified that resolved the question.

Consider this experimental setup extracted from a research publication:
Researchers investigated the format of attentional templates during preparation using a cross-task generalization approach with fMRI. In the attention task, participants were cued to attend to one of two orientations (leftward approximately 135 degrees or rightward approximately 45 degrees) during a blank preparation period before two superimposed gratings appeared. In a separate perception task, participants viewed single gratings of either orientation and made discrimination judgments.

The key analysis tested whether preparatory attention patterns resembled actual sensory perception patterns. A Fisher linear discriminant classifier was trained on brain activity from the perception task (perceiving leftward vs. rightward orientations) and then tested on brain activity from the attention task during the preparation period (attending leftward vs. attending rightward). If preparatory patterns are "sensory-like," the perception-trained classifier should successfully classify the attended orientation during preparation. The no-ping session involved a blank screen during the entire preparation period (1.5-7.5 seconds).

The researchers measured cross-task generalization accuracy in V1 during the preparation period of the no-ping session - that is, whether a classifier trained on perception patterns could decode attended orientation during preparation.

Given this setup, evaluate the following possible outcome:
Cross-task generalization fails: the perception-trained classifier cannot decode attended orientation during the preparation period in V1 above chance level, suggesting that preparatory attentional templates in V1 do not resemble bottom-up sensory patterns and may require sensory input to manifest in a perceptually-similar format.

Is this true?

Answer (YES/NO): YES